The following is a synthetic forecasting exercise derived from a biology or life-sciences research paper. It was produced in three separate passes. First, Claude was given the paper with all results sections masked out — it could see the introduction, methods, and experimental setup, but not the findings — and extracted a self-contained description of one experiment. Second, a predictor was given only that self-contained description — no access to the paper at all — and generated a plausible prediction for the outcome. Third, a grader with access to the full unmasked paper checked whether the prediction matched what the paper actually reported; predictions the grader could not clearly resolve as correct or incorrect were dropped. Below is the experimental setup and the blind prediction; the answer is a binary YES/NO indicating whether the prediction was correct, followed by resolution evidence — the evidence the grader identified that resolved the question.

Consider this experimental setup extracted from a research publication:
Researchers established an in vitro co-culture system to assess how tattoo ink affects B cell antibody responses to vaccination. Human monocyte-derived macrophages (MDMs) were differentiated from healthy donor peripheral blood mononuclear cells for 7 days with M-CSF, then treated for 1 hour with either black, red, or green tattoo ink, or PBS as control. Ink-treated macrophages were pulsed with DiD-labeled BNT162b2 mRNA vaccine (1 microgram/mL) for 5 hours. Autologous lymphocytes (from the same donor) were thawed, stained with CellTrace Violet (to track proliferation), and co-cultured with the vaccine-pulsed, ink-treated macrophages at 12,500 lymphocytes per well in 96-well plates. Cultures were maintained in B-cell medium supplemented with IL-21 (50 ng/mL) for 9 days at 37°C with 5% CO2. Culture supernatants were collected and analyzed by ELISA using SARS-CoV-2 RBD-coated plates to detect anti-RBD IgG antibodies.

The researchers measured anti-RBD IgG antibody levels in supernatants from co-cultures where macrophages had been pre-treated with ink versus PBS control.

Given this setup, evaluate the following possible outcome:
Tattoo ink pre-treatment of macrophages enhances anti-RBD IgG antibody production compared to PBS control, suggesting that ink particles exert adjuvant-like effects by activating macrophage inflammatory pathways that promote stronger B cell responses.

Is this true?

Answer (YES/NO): NO